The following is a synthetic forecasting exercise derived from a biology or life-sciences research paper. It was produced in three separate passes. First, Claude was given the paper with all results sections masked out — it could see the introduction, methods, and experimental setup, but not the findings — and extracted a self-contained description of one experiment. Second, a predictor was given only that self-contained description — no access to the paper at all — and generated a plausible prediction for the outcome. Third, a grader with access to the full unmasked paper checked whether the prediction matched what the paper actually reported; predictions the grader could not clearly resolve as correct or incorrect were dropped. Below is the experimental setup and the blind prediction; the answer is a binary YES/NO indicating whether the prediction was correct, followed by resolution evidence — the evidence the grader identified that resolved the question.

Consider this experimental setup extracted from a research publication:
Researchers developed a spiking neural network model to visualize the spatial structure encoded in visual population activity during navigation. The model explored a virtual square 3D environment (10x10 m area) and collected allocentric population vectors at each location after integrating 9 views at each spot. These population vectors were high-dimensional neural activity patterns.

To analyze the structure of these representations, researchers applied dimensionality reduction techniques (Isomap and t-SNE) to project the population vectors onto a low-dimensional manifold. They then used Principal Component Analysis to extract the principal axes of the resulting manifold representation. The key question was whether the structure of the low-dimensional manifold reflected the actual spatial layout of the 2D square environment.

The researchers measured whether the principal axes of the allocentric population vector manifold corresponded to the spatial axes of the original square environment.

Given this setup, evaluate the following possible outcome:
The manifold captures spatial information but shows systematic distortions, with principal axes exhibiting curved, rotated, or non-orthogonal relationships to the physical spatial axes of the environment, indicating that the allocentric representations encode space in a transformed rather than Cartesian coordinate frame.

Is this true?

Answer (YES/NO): NO